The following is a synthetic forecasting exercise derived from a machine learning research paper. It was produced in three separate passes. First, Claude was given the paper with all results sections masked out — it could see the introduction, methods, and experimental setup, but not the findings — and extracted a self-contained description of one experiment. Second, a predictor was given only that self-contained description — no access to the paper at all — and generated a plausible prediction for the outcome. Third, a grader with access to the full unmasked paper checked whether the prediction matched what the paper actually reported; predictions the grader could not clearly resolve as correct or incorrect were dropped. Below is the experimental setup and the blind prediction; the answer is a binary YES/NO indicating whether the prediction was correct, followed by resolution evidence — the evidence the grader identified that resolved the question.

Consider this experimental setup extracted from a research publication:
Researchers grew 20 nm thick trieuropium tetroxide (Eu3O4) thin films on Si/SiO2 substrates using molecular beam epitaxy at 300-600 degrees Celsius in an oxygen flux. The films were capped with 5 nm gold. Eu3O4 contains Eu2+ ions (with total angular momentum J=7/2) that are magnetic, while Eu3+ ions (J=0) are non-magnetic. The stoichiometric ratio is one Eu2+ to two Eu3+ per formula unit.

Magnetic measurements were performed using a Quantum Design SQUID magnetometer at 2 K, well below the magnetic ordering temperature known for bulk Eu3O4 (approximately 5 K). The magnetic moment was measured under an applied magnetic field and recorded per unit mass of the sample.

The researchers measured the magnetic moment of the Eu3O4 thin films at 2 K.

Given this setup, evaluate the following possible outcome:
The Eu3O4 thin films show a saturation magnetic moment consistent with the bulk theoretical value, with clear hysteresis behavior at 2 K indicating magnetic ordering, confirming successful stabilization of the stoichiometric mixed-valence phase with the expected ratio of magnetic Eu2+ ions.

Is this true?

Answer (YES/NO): NO